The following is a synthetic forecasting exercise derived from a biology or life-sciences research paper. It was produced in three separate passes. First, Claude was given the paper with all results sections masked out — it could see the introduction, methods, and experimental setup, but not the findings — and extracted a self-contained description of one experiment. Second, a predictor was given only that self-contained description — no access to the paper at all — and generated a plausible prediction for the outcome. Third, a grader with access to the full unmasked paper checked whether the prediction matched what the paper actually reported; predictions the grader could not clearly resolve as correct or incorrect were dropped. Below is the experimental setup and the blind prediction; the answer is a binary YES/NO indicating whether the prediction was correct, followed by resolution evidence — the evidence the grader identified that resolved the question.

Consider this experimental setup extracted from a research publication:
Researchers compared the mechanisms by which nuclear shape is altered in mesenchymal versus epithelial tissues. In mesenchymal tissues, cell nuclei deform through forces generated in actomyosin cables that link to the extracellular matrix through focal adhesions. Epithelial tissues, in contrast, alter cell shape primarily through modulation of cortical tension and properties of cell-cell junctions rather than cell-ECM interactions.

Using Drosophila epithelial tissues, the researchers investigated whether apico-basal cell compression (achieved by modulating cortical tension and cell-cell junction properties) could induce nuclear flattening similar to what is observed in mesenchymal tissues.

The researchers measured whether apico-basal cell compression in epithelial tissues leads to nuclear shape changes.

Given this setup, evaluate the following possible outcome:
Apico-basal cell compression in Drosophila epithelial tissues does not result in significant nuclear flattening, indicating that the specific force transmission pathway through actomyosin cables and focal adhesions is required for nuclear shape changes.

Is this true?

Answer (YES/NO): NO